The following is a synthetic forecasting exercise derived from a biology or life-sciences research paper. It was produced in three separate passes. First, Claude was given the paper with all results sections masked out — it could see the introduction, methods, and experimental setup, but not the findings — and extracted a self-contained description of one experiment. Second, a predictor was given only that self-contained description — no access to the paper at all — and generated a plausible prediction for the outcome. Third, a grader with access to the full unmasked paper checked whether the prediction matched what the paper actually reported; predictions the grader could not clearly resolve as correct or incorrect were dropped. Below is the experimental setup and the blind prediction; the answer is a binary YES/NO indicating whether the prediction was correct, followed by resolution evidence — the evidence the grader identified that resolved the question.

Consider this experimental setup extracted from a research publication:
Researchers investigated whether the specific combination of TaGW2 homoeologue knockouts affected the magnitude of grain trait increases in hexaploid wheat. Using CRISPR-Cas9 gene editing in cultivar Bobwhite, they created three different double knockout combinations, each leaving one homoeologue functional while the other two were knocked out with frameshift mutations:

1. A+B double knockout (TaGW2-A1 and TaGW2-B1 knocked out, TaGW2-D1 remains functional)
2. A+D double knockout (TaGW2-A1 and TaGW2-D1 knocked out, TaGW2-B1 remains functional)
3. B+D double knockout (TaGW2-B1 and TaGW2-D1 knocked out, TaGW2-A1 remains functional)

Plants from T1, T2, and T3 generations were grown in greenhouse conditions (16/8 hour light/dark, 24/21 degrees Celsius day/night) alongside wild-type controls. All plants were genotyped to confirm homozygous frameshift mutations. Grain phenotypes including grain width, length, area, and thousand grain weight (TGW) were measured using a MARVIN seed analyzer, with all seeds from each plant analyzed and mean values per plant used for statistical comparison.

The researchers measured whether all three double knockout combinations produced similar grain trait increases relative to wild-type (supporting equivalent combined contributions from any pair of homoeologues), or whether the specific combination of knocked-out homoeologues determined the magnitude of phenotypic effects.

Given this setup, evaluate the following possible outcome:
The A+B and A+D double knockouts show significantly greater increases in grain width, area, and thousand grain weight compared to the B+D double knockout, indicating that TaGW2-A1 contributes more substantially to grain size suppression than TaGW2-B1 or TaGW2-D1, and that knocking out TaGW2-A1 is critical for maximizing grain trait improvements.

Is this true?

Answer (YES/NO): NO